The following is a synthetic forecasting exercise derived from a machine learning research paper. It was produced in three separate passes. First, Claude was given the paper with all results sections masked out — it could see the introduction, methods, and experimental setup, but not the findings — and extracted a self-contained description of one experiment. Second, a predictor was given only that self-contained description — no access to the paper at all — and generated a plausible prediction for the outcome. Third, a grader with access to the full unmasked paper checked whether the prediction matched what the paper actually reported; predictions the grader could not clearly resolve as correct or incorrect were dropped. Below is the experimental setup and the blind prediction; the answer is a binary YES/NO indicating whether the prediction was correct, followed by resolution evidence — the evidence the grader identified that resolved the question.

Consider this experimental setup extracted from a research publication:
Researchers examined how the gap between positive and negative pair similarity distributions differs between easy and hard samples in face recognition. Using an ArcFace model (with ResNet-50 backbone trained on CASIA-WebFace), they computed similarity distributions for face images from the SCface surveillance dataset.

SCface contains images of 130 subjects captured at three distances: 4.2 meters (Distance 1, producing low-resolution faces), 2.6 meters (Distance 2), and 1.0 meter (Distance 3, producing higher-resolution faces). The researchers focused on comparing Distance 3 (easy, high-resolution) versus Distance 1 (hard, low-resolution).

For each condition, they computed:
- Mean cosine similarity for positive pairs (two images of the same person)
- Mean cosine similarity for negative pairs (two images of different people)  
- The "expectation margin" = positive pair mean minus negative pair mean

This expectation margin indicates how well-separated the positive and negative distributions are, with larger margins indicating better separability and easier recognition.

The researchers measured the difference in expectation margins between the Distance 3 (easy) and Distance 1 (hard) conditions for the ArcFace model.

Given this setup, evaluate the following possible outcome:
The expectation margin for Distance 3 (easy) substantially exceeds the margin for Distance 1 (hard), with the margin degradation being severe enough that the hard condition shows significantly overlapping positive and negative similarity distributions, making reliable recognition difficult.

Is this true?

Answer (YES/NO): YES